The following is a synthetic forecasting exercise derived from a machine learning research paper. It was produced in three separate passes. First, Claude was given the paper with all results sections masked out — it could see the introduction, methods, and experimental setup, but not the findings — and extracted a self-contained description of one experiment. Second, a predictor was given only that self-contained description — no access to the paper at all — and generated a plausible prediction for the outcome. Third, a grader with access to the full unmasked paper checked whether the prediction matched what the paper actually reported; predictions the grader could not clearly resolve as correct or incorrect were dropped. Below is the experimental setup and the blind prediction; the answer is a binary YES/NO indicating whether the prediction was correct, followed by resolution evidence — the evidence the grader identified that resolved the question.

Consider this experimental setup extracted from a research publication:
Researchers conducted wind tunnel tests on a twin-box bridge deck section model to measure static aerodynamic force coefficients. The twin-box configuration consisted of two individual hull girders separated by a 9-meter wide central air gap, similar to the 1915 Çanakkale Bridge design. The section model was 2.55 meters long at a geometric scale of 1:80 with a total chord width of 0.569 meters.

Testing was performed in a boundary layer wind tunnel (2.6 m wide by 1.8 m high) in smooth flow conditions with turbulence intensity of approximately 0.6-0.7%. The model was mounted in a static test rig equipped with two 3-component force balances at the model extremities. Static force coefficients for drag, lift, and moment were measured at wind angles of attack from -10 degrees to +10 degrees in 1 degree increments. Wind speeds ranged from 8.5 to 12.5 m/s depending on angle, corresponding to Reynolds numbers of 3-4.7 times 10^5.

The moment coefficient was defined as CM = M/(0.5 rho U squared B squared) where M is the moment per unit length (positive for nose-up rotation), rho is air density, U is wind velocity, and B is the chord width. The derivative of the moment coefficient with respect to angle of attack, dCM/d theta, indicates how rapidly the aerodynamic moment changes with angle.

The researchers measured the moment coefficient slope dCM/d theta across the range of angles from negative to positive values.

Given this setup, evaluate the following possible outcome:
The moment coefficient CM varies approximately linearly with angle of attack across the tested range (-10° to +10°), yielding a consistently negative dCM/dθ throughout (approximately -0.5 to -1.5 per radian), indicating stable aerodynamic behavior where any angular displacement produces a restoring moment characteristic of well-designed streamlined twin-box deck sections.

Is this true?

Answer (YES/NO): NO